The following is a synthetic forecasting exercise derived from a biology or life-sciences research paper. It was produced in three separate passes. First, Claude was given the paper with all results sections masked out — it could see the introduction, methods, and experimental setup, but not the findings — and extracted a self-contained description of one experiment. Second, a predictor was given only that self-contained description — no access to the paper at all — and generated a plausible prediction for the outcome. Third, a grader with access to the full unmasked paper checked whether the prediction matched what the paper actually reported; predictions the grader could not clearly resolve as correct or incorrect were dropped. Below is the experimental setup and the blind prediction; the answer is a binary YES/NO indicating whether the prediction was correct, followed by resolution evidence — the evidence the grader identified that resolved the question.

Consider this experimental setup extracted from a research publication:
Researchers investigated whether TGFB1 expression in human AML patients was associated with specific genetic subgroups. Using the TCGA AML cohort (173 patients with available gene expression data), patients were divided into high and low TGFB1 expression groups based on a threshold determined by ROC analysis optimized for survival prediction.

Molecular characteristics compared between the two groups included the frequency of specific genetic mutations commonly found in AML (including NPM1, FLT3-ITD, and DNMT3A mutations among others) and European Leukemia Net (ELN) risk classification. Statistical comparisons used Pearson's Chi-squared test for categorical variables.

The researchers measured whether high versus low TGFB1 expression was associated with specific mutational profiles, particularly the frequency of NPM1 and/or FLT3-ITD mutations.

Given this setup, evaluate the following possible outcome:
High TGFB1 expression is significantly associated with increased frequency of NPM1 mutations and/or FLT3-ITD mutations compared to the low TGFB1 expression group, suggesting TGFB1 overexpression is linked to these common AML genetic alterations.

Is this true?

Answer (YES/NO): NO